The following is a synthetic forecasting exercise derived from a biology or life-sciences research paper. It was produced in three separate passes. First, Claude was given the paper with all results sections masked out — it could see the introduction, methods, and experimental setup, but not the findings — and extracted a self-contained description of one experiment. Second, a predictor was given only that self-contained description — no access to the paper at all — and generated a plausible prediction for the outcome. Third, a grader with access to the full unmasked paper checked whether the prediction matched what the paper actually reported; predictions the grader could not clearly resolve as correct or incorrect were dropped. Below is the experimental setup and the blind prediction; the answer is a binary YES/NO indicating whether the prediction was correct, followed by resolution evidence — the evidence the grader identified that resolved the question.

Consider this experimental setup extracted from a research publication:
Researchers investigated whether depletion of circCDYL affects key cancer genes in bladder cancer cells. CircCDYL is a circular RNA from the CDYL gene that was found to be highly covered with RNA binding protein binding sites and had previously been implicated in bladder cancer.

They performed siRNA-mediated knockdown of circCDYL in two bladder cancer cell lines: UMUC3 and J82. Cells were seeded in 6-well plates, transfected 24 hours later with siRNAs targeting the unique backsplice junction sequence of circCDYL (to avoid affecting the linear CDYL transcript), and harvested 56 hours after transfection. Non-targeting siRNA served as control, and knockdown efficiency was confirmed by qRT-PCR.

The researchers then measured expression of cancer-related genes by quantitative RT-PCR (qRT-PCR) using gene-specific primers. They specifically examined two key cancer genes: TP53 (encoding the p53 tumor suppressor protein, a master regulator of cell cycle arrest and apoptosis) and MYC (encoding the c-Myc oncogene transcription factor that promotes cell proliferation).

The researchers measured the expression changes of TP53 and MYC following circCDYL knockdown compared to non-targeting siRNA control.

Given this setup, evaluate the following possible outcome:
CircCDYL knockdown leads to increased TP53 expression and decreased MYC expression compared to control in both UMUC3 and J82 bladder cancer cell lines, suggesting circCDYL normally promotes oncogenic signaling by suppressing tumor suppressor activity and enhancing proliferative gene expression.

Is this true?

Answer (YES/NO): NO